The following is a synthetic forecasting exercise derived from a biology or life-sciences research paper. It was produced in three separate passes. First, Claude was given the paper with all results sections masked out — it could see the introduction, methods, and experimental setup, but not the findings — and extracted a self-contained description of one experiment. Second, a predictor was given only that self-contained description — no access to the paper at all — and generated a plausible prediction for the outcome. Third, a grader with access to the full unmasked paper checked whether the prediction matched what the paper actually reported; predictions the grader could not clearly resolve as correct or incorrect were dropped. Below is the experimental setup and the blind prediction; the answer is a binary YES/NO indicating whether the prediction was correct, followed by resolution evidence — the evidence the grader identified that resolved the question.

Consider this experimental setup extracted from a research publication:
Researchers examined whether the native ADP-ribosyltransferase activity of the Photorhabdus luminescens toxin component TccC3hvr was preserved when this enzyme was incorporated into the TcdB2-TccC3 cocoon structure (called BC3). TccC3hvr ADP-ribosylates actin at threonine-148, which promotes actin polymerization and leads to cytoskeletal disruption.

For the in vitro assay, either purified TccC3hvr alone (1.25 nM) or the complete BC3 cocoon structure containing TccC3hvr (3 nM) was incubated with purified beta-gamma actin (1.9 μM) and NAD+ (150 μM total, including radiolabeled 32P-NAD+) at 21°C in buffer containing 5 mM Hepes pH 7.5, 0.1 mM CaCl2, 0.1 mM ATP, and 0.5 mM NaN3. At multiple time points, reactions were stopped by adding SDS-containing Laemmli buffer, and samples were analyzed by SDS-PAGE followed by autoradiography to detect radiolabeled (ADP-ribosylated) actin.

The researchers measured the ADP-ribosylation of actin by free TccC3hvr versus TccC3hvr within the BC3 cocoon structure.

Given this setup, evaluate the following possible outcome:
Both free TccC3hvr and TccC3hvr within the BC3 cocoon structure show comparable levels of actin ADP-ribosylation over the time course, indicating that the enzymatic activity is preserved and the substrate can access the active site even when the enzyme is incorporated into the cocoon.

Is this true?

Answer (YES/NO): NO